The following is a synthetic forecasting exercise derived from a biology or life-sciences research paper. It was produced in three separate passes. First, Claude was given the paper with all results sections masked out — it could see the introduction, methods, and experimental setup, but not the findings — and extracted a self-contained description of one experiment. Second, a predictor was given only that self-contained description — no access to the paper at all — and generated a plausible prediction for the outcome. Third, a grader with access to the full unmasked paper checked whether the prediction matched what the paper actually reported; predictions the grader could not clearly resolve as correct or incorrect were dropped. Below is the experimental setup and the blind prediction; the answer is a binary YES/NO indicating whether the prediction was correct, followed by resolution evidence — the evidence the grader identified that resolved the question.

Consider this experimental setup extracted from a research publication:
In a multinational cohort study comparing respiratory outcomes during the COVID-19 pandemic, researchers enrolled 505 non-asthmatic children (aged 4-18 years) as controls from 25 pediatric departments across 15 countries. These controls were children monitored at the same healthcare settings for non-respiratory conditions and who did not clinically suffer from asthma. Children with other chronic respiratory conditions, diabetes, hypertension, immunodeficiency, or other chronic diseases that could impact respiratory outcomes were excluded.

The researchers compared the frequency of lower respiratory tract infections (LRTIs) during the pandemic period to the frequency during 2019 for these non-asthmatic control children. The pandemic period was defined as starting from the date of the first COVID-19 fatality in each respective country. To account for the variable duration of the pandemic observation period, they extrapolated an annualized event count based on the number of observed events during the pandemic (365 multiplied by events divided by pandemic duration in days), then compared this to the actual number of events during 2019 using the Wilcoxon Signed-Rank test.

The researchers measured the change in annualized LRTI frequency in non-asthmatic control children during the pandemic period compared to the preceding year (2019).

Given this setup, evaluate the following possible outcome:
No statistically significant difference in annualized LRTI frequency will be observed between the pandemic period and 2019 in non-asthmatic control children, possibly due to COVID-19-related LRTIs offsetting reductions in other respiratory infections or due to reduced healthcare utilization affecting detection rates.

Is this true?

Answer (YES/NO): NO